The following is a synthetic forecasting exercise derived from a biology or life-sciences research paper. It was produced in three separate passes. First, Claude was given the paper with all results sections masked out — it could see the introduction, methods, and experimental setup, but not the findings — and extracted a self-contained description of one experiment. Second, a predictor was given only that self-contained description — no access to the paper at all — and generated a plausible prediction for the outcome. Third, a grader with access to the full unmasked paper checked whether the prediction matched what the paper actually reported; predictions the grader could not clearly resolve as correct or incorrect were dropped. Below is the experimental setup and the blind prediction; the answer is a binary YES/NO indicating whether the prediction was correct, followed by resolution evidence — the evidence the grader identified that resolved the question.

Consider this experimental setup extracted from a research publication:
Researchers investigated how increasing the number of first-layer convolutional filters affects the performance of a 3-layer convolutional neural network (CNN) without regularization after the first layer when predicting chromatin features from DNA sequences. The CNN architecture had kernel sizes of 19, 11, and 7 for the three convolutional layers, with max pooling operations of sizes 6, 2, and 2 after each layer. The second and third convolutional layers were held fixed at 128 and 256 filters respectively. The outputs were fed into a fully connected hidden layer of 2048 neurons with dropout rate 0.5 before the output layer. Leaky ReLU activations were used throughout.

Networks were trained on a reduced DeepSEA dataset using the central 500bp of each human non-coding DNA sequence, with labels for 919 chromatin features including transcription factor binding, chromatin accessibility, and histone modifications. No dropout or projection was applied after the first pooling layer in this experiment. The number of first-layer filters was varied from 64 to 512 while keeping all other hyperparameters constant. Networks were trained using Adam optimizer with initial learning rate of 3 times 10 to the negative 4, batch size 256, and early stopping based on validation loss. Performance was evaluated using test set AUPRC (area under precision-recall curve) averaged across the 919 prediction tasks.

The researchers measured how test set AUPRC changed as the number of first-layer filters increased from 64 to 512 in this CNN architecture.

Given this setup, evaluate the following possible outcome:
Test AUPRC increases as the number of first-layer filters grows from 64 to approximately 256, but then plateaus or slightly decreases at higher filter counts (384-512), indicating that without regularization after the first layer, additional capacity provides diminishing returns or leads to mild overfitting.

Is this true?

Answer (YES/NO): NO